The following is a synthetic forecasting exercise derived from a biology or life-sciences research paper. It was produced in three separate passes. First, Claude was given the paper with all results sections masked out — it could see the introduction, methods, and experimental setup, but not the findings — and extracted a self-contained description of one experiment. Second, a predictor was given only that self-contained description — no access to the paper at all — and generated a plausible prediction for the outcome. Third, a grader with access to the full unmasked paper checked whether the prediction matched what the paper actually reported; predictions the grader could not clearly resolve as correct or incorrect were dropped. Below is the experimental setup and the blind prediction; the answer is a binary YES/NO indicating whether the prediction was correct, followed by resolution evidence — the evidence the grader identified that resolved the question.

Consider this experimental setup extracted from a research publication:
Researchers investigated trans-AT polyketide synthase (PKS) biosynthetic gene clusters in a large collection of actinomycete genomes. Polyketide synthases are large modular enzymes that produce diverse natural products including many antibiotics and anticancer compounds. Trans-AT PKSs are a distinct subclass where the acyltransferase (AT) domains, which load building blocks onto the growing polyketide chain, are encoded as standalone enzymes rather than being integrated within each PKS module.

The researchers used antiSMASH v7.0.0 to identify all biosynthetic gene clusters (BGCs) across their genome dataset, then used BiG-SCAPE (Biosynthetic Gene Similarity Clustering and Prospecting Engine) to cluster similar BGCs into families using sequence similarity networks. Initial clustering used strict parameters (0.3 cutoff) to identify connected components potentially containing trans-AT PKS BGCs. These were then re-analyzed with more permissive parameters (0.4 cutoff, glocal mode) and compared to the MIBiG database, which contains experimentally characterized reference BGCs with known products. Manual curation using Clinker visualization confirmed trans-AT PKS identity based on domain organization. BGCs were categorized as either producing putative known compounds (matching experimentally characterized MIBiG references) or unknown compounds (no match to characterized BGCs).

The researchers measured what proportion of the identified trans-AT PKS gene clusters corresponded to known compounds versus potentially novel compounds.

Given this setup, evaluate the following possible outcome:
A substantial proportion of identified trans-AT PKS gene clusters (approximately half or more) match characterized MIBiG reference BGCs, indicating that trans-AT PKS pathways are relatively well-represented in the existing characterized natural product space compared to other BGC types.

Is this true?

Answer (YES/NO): YES